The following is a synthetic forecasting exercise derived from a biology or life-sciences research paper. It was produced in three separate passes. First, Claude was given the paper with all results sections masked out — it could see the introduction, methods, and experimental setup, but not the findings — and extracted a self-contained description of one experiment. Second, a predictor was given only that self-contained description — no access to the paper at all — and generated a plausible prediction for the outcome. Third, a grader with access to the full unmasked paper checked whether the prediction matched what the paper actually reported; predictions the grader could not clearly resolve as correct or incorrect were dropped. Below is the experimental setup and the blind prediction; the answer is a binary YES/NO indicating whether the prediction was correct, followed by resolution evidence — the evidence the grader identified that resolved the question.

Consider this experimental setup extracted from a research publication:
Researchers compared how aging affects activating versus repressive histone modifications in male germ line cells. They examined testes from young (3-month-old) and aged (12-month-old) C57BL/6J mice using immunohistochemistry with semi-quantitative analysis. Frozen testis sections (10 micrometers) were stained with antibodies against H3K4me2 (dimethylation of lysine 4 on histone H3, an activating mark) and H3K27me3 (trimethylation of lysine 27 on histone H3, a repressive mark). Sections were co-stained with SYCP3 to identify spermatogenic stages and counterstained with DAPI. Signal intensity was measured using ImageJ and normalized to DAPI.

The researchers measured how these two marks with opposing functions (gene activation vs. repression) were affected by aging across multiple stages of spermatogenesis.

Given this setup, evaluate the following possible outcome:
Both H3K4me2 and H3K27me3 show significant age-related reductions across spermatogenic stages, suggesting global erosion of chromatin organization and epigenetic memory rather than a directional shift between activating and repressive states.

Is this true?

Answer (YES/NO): NO